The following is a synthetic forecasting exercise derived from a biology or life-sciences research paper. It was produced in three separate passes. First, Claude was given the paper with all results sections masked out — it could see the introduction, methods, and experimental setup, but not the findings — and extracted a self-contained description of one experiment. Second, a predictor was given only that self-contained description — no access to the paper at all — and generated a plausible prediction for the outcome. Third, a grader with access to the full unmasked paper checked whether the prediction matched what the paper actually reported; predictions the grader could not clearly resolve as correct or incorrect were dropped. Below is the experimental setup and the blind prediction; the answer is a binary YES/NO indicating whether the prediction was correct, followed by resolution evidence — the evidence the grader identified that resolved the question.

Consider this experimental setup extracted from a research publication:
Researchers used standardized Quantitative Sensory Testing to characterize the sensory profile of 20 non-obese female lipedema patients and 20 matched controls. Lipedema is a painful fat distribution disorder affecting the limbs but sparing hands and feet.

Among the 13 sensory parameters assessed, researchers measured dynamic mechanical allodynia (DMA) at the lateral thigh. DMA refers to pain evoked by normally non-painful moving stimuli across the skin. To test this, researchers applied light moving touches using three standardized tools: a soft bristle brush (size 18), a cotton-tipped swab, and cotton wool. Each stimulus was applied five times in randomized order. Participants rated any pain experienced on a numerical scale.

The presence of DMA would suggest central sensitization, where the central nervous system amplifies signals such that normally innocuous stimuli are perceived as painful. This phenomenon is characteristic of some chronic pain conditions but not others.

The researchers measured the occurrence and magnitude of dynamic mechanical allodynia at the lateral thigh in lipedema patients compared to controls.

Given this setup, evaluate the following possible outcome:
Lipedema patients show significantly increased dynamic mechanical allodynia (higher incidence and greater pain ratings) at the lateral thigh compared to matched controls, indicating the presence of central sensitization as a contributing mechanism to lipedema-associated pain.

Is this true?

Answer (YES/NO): NO